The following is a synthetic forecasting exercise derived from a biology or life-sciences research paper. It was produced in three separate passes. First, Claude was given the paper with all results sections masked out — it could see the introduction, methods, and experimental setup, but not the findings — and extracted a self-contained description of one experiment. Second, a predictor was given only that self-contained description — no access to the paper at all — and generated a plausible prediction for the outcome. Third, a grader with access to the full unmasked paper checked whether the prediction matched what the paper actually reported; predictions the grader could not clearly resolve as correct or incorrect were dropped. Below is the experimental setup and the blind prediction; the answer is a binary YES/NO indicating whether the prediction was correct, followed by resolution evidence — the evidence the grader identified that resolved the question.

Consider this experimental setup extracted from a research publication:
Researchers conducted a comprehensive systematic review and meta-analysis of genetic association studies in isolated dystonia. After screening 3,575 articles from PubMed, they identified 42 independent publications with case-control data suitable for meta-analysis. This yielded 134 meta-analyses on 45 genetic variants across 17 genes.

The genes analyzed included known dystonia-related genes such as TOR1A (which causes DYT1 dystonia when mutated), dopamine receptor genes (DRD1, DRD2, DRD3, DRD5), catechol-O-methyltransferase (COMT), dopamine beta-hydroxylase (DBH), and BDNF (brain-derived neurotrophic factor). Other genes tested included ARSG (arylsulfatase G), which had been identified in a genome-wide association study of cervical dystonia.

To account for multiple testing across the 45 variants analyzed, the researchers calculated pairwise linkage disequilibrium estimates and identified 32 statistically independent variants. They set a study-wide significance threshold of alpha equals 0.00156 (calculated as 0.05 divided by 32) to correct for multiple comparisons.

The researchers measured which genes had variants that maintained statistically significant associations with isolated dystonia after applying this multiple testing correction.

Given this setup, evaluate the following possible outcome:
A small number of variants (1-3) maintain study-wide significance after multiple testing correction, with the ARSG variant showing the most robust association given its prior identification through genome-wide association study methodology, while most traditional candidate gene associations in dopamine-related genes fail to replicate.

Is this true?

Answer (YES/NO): NO